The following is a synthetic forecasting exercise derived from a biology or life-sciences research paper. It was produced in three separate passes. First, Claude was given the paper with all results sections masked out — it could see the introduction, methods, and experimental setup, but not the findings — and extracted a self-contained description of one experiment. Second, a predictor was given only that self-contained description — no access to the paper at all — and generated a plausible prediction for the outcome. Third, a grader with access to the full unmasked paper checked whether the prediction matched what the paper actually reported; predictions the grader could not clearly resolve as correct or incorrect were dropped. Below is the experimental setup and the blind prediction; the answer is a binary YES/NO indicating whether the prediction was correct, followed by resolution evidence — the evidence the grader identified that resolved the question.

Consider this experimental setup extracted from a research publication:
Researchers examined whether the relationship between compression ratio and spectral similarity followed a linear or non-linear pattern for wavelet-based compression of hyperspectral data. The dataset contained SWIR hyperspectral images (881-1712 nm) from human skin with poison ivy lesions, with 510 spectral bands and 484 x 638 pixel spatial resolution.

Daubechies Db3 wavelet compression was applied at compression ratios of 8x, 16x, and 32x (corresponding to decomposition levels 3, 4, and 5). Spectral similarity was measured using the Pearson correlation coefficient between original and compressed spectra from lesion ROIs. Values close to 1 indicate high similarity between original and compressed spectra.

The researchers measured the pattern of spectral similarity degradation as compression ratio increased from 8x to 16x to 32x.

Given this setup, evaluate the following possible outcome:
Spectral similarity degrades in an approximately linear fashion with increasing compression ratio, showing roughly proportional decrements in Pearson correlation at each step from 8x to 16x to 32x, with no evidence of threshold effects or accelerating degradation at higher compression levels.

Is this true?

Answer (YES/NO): NO